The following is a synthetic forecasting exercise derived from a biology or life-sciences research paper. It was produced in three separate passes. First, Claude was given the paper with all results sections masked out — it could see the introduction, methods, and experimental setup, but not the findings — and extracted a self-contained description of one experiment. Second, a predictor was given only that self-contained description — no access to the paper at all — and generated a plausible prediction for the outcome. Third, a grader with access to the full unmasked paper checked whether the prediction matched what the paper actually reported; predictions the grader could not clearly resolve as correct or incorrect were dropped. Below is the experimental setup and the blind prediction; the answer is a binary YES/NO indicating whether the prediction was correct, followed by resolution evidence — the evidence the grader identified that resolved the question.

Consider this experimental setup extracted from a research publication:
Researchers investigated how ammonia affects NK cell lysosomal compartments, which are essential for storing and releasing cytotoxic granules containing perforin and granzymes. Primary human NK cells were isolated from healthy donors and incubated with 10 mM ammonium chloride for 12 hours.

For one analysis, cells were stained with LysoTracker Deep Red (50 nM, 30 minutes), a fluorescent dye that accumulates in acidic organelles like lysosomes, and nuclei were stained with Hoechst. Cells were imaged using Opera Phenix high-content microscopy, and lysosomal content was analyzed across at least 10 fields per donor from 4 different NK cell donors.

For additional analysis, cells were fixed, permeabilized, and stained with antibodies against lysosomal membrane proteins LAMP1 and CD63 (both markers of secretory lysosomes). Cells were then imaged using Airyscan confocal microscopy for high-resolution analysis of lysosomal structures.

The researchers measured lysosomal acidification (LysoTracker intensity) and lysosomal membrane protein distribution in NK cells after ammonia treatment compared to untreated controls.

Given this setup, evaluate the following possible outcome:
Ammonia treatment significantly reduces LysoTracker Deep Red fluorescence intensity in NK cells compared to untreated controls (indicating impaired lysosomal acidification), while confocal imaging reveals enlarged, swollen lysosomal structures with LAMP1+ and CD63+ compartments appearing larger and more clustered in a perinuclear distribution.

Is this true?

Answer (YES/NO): NO